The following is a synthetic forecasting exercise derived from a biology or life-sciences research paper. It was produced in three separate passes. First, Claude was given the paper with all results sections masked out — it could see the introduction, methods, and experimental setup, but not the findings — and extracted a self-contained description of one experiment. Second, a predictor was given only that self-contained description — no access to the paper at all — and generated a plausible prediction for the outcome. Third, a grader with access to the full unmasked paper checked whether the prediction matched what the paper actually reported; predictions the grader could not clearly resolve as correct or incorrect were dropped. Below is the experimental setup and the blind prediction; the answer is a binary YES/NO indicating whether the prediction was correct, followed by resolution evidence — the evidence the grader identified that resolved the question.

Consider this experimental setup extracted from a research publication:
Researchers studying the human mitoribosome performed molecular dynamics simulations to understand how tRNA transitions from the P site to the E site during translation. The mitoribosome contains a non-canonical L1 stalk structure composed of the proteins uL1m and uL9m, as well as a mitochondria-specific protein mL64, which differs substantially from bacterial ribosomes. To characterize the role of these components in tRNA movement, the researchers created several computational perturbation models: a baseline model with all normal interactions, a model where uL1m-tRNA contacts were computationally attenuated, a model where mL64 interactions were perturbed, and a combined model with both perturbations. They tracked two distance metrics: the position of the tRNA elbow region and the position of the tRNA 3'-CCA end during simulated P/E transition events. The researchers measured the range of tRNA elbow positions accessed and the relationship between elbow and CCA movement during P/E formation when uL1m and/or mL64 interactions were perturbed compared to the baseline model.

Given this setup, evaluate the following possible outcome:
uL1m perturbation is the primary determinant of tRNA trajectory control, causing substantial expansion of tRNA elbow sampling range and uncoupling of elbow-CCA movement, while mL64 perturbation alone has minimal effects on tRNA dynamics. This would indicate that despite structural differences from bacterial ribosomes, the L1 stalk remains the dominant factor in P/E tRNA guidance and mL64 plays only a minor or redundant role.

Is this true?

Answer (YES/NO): NO